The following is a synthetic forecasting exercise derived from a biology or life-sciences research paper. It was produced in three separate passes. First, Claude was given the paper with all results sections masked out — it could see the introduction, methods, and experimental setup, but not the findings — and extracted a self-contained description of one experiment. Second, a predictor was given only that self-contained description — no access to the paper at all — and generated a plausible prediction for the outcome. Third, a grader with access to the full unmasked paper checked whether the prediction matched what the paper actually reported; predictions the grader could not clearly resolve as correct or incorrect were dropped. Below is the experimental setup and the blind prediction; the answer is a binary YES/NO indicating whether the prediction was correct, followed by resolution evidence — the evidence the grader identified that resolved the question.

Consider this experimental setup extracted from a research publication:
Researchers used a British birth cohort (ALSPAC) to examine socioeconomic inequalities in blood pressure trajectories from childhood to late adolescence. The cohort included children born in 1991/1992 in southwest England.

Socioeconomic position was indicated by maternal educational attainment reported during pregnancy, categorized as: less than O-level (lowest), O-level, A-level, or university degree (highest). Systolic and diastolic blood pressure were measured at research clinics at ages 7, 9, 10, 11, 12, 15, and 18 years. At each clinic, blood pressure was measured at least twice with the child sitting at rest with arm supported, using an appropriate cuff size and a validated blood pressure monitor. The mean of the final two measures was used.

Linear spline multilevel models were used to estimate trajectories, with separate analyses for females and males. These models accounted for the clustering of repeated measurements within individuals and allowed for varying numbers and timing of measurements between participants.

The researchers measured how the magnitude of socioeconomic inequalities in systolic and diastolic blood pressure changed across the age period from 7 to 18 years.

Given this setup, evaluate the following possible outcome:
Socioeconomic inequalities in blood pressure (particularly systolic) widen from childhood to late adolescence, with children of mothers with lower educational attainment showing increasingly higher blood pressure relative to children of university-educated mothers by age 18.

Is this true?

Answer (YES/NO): NO